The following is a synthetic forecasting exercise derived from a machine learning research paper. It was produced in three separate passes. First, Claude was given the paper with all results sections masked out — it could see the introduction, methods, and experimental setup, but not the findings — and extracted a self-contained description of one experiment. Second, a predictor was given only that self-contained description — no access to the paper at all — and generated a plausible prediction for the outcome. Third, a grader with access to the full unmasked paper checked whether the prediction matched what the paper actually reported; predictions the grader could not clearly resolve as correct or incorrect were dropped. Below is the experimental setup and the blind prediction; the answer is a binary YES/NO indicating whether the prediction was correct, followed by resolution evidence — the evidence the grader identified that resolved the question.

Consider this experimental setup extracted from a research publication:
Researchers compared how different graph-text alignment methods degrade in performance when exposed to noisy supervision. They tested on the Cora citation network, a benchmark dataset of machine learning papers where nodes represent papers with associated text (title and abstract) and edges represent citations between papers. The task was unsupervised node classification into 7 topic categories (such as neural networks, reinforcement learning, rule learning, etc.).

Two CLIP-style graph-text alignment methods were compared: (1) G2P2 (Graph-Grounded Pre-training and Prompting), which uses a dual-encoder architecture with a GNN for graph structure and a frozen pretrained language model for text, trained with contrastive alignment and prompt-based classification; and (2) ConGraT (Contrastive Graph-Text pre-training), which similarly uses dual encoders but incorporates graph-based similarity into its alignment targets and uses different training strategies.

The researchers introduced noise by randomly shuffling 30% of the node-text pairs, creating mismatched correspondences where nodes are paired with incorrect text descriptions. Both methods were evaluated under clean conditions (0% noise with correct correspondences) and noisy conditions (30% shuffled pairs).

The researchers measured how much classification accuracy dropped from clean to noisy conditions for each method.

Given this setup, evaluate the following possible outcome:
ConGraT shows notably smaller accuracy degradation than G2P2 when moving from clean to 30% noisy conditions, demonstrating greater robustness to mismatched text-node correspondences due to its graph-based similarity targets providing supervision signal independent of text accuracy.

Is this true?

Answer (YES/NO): NO